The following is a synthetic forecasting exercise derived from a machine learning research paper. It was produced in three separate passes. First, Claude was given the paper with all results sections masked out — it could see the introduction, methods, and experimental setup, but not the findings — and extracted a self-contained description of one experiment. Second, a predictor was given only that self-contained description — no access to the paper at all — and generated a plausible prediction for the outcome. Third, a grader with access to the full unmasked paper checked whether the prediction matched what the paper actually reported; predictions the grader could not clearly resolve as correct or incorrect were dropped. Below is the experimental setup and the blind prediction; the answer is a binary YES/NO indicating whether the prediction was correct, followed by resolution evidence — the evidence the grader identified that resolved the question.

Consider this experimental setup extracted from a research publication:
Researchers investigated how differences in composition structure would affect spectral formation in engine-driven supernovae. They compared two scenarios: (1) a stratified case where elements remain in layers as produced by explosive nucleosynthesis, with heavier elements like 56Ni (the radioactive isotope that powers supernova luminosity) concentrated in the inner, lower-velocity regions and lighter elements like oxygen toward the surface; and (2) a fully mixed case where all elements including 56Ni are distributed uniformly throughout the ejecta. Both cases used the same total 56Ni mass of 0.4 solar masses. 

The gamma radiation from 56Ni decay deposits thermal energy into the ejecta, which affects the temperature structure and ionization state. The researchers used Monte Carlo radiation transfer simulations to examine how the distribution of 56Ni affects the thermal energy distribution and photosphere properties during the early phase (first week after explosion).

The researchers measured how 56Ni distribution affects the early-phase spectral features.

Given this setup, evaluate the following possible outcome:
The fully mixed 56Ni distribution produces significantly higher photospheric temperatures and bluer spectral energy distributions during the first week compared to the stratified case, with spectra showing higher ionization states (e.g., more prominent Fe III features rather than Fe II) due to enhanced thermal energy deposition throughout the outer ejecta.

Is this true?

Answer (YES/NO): NO